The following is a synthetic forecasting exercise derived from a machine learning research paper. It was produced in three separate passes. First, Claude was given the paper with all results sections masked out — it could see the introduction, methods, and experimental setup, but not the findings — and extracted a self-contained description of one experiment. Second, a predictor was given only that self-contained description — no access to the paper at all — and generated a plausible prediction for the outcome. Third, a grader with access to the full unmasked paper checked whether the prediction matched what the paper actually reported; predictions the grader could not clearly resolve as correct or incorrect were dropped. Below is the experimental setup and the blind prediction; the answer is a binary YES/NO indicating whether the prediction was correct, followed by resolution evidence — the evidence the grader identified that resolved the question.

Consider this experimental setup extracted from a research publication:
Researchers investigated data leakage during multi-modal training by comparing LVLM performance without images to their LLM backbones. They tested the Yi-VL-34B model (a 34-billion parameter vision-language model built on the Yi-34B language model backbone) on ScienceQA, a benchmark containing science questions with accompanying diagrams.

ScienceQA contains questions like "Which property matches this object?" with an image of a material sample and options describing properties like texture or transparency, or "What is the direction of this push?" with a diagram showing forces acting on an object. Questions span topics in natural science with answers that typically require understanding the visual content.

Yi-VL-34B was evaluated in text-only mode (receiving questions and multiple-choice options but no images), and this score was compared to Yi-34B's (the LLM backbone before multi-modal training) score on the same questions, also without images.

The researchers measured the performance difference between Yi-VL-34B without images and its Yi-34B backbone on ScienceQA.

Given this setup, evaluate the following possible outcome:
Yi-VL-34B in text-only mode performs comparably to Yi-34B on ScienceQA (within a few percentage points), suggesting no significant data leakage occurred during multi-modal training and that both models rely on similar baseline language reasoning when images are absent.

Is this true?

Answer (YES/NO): NO